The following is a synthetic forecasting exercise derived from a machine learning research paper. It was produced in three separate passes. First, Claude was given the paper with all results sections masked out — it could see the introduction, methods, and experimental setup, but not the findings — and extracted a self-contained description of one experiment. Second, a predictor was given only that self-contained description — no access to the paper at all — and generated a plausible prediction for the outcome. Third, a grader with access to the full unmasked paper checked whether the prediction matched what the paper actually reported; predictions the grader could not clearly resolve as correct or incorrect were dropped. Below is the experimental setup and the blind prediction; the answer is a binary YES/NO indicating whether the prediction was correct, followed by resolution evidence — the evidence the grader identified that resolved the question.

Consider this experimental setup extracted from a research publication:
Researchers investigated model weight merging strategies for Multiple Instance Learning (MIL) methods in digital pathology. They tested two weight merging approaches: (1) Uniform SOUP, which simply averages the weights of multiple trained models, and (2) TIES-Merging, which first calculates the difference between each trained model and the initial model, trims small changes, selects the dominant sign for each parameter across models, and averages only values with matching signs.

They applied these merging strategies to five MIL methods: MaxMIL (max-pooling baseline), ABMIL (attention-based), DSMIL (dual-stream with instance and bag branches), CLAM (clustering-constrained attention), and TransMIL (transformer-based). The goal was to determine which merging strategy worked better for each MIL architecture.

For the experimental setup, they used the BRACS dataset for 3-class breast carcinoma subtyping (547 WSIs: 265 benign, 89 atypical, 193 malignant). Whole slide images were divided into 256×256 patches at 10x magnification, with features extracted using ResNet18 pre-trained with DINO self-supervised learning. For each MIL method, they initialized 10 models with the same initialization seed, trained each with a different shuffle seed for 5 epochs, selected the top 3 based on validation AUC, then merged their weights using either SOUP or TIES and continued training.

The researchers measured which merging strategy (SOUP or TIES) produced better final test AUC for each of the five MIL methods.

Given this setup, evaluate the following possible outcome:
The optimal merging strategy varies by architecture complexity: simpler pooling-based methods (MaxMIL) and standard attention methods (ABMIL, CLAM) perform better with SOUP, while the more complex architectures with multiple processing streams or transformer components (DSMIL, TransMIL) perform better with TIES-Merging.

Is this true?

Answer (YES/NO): NO